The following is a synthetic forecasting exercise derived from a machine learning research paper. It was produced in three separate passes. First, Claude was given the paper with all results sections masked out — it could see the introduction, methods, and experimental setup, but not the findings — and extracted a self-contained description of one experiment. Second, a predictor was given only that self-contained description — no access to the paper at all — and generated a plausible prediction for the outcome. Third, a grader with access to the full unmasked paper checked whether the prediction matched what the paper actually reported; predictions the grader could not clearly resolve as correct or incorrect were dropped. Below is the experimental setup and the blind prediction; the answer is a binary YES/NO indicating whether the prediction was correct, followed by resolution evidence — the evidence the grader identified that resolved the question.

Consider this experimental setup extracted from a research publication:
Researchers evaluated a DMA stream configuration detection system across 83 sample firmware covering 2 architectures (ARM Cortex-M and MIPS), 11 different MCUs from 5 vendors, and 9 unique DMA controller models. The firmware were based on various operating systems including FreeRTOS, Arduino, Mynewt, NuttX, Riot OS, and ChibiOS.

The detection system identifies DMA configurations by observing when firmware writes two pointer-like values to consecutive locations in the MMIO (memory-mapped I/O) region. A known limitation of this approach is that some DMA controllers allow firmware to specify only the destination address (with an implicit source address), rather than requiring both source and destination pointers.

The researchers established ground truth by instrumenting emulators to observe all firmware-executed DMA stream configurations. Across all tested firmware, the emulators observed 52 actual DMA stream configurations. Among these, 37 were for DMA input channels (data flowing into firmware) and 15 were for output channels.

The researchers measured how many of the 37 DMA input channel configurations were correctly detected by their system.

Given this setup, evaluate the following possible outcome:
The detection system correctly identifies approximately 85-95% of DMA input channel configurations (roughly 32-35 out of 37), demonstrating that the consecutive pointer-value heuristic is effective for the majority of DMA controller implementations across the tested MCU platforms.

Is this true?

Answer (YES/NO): YES